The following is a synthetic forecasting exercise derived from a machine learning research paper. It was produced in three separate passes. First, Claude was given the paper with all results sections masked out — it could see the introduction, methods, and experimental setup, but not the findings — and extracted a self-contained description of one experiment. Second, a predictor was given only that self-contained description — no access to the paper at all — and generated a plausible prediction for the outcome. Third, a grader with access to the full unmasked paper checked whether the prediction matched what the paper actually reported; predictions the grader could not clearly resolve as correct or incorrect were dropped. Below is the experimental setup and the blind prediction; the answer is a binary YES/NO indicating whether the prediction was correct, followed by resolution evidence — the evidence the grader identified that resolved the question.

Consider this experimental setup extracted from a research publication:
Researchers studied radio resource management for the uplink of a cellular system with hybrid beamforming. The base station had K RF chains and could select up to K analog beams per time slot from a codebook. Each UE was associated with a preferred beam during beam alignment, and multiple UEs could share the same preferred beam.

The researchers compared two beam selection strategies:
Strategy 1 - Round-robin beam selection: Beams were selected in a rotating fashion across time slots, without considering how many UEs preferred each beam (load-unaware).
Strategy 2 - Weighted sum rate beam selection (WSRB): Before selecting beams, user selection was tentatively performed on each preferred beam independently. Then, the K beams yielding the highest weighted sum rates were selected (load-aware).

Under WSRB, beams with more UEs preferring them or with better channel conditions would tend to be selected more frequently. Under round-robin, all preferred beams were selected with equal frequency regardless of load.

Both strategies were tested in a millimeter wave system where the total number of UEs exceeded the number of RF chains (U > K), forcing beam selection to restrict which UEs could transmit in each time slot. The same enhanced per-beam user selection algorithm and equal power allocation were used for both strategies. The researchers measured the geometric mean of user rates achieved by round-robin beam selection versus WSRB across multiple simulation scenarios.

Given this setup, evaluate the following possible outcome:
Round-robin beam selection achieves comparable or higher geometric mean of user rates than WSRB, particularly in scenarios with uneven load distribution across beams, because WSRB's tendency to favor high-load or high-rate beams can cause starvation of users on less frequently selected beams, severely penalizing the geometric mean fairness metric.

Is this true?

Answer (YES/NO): NO